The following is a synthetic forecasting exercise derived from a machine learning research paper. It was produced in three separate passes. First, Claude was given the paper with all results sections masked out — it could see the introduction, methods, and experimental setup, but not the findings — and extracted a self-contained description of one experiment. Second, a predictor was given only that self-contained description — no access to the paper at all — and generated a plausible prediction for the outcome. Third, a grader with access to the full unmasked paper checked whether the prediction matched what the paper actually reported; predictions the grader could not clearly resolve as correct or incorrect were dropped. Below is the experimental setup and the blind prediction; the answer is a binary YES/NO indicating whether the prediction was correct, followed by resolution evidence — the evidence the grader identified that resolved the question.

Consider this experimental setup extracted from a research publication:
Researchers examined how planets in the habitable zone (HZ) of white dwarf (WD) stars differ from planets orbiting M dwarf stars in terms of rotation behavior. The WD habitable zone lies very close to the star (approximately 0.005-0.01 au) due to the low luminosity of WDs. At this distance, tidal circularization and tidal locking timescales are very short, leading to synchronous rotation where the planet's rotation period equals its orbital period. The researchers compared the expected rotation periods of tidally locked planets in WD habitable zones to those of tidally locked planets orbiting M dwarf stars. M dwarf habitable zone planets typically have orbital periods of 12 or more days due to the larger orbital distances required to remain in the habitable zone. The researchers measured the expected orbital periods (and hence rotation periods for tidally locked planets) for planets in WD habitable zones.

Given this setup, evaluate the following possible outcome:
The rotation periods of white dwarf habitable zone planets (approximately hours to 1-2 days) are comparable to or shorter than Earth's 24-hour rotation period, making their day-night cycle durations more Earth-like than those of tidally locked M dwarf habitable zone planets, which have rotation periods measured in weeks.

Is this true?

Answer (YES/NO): NO